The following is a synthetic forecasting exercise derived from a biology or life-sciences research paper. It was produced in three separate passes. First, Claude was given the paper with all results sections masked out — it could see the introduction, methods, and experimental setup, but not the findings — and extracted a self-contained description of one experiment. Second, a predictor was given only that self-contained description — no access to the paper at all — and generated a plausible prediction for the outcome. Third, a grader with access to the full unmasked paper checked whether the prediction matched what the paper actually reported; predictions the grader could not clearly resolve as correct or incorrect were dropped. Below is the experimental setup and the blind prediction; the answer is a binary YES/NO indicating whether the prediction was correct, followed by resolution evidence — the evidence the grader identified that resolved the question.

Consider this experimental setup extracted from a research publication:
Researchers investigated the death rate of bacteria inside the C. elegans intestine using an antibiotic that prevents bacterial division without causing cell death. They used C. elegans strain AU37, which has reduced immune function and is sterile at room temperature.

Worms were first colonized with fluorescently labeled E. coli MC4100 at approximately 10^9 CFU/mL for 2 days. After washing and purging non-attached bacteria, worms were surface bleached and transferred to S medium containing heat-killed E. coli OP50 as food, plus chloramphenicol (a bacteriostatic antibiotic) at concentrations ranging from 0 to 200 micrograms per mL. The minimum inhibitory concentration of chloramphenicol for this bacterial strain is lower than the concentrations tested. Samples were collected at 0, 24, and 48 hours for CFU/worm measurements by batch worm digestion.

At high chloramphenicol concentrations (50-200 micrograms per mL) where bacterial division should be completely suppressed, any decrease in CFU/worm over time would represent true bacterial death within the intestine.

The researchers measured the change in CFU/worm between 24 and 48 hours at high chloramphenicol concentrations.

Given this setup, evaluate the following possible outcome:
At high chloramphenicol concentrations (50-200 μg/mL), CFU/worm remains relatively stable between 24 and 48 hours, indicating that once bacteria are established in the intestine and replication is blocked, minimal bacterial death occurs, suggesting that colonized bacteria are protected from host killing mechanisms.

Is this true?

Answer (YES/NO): NO